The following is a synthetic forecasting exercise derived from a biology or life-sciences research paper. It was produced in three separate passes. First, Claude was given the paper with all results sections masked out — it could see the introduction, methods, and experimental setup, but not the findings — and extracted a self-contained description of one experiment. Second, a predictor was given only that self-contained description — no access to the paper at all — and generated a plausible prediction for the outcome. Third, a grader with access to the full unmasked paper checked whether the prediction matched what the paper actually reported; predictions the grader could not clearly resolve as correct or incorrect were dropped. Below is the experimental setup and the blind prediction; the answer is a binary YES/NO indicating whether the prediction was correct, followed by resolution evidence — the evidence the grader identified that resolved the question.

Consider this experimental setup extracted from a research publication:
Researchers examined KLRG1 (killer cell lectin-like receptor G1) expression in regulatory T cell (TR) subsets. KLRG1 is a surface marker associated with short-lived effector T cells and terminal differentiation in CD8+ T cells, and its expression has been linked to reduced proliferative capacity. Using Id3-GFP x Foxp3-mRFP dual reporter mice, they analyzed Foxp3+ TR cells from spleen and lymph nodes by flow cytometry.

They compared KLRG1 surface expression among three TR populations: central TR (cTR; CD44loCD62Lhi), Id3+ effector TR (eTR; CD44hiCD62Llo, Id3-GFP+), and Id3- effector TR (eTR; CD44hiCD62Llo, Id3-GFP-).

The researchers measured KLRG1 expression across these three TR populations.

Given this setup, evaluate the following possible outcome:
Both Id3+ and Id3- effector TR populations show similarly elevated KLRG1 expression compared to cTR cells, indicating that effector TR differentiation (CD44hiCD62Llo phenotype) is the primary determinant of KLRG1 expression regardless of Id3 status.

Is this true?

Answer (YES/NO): NO